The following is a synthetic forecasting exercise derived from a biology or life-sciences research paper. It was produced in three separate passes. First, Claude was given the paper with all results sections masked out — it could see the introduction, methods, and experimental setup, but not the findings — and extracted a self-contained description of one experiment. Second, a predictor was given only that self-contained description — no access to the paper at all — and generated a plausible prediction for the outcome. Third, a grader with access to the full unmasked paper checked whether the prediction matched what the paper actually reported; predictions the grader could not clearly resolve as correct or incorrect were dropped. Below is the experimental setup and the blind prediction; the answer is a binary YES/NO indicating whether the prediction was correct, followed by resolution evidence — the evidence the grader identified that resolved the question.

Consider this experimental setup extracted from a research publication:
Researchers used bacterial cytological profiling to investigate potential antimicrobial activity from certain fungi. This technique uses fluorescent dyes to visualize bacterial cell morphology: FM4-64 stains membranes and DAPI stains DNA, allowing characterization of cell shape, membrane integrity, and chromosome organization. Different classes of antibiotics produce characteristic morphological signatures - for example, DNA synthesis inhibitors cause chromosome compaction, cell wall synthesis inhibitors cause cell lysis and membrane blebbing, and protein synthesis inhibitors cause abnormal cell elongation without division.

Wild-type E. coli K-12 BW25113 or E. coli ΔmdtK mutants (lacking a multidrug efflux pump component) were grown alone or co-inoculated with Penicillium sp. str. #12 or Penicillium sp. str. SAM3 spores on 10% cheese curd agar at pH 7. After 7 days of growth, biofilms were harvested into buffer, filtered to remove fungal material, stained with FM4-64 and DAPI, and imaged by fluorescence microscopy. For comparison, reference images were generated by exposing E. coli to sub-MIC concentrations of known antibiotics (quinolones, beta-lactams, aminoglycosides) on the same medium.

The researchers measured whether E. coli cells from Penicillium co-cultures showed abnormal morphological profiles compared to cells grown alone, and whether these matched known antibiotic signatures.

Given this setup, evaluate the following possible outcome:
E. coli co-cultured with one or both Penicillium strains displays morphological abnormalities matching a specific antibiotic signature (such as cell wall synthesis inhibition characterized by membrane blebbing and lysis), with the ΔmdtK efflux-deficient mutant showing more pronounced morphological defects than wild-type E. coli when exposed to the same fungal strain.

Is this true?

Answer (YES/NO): YES